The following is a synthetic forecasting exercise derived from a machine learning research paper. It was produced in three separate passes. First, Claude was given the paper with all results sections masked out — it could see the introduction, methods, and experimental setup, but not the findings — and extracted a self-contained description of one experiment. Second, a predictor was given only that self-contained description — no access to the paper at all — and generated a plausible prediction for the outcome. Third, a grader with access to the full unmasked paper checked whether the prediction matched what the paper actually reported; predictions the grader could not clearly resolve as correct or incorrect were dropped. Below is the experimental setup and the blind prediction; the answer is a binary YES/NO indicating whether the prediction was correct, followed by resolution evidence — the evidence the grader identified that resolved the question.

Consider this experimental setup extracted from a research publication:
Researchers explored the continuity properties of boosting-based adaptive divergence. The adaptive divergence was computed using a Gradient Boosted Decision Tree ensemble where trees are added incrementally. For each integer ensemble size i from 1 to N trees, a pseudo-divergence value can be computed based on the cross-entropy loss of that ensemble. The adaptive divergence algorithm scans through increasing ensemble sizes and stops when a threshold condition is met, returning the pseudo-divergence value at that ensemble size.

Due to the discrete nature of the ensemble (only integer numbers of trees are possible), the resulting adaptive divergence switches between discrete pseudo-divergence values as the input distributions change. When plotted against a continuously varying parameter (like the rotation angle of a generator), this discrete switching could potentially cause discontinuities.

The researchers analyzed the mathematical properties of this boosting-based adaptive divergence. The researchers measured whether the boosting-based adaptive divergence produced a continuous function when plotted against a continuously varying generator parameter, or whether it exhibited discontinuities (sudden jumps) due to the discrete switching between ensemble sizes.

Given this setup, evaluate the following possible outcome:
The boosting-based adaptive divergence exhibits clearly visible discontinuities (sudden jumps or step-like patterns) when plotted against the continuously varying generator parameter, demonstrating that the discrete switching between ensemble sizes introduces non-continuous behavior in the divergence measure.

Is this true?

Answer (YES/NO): YES